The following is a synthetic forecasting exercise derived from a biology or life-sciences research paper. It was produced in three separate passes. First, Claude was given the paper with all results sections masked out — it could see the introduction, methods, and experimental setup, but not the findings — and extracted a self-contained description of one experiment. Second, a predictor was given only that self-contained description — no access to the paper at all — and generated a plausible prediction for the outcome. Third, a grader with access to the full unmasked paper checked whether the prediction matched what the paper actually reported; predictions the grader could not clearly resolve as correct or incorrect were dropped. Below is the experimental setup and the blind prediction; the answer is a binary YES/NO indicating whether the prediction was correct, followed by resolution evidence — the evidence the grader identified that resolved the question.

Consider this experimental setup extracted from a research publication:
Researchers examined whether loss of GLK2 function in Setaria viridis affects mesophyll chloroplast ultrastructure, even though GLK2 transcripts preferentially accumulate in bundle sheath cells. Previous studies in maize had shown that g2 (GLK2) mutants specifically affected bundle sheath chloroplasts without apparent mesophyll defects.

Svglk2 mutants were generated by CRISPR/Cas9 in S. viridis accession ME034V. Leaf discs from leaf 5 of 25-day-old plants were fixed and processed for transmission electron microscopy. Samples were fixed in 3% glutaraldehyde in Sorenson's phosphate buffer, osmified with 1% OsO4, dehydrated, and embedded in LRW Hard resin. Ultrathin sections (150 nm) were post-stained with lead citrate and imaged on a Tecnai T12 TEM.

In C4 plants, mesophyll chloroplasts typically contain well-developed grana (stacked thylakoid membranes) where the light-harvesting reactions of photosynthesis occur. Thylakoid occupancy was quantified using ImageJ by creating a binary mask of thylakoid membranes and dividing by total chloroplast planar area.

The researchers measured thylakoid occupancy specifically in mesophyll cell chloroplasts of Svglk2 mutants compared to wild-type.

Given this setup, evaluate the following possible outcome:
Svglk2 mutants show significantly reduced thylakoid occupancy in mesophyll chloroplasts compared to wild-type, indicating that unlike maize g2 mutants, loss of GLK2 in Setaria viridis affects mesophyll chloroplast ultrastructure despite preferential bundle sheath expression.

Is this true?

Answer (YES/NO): YES